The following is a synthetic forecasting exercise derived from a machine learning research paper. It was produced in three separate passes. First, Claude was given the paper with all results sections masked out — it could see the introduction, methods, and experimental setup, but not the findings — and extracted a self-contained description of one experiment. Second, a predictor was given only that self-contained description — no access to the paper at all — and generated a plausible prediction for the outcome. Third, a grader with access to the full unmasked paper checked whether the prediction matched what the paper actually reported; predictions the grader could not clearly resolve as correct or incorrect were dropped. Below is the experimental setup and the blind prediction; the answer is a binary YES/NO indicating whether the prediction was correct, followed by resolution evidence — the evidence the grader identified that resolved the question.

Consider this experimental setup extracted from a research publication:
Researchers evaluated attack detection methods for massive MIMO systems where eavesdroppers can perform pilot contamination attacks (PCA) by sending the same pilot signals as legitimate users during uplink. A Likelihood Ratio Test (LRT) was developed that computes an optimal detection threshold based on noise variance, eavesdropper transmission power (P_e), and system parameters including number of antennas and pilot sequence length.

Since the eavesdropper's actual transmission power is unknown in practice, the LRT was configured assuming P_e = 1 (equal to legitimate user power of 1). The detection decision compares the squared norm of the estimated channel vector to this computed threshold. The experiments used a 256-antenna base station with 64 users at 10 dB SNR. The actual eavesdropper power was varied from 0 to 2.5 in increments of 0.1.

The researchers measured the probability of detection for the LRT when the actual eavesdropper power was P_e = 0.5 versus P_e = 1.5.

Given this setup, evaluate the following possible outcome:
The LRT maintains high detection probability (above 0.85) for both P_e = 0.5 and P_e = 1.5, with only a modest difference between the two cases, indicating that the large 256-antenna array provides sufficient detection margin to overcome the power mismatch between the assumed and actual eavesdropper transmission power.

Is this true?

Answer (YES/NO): NO